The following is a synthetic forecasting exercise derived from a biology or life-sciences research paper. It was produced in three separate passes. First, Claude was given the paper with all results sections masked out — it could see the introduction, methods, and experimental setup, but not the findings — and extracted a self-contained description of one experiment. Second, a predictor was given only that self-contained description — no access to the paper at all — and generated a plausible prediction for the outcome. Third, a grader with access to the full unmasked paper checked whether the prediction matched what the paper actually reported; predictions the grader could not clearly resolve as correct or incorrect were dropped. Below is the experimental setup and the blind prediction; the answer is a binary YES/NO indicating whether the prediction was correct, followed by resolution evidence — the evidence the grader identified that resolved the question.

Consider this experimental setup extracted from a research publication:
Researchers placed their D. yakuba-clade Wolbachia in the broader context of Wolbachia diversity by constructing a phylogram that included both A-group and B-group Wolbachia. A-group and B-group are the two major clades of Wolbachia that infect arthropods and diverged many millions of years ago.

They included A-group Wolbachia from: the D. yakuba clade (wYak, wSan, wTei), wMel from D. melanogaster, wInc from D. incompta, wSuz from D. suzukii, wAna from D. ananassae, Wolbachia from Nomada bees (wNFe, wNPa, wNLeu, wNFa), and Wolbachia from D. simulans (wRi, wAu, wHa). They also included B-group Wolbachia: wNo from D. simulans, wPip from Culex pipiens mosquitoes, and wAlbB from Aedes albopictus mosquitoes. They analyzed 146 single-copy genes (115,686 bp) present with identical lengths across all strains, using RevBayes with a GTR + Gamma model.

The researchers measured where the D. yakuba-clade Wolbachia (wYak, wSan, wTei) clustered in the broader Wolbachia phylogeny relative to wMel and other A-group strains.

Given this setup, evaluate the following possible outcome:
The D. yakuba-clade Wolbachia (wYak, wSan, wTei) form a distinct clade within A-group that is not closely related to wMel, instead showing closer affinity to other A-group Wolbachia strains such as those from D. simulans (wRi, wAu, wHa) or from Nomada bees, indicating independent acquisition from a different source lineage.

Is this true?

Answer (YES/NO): NO